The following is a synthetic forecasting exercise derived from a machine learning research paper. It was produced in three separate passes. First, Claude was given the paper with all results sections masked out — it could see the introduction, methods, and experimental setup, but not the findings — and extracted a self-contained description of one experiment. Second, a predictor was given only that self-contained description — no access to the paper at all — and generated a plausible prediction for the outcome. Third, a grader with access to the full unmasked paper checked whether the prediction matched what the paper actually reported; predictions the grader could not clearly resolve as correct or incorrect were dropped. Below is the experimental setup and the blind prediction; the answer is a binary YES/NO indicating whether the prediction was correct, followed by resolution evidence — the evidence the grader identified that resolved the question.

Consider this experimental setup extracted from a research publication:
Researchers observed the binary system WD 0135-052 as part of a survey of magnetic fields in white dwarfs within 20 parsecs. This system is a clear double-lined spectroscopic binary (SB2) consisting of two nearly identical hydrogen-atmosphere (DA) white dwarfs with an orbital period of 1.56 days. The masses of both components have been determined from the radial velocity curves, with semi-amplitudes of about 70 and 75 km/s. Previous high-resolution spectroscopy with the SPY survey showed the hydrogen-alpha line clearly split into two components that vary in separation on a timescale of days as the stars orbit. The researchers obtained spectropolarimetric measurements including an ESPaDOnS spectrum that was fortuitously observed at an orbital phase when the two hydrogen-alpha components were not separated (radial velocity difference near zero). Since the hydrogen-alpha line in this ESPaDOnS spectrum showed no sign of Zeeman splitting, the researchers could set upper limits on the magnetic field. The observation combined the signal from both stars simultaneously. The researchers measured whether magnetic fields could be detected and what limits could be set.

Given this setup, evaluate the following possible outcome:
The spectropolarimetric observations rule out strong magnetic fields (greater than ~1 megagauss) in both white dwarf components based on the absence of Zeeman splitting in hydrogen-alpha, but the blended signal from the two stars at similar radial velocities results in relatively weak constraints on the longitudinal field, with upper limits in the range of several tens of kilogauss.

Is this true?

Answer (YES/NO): NO